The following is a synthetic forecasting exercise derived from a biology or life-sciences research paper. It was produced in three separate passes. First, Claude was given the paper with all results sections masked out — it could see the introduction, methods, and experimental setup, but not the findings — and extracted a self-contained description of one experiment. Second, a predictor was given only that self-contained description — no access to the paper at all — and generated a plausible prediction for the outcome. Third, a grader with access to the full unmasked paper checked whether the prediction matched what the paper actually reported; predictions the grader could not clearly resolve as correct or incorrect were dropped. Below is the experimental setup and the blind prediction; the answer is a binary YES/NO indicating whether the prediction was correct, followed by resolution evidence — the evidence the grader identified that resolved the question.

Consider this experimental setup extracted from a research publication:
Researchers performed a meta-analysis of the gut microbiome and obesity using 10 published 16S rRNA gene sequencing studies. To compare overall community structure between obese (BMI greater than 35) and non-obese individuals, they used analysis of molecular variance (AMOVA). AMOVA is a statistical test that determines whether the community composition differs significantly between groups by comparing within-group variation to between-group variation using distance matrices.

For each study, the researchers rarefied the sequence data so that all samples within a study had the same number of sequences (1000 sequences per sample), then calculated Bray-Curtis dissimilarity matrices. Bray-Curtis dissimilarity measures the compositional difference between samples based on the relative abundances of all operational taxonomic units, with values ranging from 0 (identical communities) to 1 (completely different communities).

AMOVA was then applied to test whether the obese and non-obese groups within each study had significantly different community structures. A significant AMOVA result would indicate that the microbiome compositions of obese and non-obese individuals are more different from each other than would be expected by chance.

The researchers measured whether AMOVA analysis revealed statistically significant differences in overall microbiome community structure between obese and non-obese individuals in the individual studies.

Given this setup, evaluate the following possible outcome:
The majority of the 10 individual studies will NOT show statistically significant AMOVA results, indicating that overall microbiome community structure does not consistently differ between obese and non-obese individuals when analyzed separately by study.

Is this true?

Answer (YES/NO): YES